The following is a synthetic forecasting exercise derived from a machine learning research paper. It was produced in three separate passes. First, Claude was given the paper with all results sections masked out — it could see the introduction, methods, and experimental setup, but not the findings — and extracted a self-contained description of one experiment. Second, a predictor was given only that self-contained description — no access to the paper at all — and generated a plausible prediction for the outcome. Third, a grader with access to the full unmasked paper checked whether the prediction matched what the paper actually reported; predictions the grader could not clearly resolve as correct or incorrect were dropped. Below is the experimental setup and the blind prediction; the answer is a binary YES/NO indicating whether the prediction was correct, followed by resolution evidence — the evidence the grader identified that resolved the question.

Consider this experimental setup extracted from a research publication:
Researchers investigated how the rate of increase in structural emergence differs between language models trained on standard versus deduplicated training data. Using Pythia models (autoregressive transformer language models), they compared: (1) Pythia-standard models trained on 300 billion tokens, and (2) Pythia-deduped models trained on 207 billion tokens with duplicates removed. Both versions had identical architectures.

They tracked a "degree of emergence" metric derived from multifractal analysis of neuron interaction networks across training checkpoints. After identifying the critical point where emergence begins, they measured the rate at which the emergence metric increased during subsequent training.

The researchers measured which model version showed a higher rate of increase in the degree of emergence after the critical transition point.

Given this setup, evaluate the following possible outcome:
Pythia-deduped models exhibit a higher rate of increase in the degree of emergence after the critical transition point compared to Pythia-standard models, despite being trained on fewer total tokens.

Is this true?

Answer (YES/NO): NO